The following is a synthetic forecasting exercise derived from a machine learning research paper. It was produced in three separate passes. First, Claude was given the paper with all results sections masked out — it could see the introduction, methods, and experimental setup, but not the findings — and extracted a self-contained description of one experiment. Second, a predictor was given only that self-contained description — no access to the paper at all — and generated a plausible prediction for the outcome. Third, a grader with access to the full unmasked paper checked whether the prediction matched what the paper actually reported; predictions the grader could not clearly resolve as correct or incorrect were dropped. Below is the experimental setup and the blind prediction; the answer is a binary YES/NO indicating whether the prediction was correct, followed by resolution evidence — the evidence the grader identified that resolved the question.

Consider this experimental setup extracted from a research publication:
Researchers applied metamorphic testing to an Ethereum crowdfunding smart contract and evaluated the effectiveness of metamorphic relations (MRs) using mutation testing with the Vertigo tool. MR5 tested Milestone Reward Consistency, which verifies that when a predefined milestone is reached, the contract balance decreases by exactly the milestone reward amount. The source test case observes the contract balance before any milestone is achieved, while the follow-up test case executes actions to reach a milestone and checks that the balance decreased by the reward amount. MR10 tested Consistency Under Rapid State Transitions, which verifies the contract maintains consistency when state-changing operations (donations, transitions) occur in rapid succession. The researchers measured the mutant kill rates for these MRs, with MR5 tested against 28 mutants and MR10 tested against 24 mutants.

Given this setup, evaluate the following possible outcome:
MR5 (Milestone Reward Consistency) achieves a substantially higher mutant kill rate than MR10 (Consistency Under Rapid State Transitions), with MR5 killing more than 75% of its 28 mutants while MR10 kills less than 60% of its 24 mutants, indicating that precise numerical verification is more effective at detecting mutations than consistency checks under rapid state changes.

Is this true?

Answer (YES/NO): NO